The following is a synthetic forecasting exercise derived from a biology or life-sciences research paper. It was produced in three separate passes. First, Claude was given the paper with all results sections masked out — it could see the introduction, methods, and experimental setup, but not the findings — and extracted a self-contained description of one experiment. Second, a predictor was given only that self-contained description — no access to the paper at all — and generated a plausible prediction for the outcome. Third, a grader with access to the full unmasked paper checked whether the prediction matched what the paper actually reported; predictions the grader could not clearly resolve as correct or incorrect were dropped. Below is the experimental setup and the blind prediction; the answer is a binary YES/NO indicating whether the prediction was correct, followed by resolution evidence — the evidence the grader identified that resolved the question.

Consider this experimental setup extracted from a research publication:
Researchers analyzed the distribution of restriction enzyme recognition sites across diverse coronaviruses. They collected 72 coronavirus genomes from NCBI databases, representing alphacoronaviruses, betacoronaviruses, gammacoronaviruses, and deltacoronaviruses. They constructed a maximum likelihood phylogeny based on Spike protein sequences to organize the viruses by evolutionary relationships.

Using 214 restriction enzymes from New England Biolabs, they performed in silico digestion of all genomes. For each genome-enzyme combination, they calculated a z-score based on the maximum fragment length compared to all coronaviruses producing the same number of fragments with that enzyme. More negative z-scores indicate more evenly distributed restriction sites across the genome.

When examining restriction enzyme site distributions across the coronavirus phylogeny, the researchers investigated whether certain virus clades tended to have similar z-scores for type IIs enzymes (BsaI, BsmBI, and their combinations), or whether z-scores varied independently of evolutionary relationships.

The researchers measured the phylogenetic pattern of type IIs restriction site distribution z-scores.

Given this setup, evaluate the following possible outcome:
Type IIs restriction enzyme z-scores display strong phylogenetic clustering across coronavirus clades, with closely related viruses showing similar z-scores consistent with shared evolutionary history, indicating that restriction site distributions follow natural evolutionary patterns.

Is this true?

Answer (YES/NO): NO